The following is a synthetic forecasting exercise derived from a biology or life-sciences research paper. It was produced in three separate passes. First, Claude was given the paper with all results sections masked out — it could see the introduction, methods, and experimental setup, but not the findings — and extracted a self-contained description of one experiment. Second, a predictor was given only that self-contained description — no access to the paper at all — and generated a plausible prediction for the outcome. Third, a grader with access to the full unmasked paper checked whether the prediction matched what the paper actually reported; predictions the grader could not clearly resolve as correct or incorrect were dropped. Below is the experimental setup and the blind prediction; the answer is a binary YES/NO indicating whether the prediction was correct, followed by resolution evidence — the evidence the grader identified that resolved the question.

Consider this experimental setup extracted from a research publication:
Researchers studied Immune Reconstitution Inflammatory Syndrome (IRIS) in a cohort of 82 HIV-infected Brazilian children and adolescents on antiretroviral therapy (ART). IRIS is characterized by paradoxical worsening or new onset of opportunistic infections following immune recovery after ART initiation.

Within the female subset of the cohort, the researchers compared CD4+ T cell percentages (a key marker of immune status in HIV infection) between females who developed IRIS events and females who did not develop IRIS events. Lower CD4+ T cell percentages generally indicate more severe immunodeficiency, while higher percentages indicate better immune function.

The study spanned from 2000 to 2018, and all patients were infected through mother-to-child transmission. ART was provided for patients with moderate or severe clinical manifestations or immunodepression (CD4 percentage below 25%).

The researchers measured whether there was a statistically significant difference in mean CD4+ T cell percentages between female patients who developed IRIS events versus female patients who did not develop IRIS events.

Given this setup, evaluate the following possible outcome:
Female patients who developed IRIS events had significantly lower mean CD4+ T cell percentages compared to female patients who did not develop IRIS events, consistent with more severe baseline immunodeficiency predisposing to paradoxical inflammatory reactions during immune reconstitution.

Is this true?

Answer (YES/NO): YES